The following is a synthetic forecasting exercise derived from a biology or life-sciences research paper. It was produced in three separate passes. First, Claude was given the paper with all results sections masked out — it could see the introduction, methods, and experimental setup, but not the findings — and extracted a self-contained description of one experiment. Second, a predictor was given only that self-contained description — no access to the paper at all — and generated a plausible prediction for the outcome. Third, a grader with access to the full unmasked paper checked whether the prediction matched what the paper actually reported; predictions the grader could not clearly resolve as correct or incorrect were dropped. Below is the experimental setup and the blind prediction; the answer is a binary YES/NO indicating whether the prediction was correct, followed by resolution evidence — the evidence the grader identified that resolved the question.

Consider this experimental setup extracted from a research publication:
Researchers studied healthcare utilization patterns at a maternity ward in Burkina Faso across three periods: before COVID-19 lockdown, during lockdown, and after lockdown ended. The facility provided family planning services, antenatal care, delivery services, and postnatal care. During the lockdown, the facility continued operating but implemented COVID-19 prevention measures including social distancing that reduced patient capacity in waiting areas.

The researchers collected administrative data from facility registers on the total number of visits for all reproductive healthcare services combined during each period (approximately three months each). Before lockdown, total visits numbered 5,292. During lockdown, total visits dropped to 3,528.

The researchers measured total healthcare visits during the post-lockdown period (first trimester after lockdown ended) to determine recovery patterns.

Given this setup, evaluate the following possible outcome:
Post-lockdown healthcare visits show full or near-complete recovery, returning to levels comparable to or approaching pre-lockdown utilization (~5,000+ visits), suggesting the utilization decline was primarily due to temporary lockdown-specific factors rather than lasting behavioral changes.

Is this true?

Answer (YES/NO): NO